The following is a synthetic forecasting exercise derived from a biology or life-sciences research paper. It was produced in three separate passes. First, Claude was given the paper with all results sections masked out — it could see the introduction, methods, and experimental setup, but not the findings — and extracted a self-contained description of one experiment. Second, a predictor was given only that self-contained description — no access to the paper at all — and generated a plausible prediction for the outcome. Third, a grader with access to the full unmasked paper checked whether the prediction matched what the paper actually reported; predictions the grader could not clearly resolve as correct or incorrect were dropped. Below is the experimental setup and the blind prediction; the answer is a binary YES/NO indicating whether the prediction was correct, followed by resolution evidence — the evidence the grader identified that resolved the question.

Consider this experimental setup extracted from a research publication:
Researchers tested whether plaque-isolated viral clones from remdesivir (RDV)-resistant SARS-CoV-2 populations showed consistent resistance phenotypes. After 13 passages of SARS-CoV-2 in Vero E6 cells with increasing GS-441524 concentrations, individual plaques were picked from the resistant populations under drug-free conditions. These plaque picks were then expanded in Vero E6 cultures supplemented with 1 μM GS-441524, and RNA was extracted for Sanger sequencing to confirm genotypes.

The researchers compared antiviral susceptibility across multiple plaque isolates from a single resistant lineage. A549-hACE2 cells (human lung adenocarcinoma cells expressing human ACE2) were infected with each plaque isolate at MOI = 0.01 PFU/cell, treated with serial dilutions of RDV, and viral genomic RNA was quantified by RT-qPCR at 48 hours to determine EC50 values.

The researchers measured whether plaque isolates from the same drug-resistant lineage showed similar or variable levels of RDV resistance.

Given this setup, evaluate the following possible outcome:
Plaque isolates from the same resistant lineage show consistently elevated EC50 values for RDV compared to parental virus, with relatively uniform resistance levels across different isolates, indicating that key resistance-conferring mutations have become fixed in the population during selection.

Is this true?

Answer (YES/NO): NO